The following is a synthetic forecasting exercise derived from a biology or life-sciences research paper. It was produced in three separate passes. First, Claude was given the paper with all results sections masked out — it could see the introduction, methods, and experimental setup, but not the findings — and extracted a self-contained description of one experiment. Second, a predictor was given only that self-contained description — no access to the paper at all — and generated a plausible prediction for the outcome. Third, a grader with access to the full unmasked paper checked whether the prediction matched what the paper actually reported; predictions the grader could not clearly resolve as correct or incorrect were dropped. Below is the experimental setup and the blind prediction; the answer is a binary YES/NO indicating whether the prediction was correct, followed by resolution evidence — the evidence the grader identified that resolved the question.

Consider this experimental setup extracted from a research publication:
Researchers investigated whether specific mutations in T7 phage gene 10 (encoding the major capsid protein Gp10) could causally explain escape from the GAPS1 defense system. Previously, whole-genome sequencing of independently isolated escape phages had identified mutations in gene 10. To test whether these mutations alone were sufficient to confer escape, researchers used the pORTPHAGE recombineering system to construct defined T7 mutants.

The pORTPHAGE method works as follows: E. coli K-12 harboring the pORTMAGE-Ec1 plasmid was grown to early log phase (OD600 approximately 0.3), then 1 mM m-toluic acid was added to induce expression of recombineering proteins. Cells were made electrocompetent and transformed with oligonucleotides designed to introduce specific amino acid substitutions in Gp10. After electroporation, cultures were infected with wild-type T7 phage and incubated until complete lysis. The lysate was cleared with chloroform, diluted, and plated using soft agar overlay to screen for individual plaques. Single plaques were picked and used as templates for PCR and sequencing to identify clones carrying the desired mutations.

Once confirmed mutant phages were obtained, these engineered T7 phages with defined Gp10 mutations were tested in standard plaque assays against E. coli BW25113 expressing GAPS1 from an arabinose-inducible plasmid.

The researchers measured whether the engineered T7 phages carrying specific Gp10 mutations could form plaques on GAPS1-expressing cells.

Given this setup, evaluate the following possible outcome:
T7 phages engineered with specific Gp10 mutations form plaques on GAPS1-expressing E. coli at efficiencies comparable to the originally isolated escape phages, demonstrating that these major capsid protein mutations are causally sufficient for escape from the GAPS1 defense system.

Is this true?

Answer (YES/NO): YES